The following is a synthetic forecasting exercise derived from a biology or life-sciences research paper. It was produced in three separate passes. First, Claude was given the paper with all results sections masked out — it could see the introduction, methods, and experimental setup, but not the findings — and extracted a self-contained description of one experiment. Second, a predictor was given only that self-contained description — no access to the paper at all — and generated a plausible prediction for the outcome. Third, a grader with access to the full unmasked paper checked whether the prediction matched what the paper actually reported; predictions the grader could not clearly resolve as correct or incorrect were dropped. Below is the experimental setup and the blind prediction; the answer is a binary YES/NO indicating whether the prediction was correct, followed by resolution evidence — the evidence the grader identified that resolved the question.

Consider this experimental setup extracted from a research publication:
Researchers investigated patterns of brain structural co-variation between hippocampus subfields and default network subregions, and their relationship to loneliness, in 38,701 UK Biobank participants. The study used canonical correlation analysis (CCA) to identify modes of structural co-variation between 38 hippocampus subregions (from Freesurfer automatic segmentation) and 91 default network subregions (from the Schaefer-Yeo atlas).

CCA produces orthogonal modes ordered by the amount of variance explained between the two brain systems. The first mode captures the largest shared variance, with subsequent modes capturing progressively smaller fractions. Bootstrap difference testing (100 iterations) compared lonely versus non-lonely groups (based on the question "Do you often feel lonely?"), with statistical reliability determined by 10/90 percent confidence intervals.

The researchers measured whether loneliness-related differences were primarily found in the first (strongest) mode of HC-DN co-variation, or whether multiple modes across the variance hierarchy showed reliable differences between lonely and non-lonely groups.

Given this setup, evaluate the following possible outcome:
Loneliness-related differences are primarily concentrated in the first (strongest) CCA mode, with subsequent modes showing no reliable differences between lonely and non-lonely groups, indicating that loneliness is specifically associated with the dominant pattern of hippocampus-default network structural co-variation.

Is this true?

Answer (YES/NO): NO